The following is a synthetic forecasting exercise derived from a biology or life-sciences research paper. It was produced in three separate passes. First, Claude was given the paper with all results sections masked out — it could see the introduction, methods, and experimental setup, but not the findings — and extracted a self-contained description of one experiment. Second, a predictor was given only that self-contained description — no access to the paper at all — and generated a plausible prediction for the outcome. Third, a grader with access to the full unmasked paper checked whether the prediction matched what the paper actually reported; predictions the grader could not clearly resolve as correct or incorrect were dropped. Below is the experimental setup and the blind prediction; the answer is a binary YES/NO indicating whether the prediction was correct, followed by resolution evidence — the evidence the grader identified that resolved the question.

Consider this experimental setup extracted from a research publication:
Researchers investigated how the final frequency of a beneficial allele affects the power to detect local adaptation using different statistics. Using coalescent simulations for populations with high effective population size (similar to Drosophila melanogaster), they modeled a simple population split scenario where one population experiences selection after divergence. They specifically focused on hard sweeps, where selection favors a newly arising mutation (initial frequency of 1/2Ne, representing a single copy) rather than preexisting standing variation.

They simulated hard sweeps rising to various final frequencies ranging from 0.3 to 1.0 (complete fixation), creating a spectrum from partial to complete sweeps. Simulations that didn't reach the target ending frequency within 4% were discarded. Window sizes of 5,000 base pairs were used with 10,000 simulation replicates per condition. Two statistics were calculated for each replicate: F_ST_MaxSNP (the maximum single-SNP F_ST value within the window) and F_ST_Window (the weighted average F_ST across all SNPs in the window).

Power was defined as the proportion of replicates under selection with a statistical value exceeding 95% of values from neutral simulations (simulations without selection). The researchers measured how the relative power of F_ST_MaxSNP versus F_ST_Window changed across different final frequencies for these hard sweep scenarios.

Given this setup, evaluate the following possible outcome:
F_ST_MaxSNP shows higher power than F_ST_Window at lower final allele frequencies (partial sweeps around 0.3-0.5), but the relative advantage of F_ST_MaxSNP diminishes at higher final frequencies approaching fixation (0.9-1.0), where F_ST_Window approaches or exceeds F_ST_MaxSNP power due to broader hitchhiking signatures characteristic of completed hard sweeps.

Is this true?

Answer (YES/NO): NO